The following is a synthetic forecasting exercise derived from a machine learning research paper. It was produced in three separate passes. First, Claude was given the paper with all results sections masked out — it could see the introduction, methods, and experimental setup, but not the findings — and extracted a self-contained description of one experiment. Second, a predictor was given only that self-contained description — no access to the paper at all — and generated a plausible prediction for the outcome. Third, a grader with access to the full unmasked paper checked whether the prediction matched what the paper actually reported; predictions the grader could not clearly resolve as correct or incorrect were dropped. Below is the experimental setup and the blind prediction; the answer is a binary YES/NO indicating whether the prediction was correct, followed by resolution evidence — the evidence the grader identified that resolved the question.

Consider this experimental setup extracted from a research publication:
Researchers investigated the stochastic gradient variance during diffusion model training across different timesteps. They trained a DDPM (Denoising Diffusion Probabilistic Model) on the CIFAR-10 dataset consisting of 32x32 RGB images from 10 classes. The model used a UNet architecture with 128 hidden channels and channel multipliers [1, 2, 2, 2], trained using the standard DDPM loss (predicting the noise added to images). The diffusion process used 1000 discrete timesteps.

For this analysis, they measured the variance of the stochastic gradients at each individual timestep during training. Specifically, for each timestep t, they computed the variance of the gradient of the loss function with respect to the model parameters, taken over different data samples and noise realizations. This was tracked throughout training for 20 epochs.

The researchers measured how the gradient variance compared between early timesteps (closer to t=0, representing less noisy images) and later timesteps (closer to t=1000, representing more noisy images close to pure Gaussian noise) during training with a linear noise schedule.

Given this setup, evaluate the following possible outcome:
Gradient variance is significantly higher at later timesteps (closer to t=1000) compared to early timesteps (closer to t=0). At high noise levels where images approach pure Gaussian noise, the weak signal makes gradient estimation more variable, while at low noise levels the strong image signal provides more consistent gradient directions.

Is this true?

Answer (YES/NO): NO